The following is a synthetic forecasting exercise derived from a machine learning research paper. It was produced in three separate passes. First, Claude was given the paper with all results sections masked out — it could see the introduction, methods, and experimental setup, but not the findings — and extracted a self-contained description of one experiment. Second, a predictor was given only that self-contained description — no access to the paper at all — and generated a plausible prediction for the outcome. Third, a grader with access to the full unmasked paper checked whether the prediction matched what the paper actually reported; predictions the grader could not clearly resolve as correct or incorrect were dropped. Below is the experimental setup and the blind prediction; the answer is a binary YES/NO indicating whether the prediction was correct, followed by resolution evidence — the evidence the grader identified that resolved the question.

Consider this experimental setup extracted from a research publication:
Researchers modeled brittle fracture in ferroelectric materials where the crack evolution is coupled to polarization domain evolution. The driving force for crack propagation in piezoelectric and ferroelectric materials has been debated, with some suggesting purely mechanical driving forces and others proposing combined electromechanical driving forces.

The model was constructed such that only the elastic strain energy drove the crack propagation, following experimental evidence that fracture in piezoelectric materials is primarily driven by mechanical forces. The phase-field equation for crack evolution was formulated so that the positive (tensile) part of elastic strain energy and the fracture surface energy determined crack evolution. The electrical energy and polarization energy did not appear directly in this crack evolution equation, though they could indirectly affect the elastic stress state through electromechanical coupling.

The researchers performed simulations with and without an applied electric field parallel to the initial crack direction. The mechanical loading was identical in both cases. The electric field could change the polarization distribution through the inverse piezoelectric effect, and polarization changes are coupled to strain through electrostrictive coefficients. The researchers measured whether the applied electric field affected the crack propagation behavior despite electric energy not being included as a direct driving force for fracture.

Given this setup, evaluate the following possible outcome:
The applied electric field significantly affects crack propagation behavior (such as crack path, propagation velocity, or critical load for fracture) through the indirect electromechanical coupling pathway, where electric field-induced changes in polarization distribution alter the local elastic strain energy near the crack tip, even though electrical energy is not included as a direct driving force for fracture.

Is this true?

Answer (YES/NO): YES